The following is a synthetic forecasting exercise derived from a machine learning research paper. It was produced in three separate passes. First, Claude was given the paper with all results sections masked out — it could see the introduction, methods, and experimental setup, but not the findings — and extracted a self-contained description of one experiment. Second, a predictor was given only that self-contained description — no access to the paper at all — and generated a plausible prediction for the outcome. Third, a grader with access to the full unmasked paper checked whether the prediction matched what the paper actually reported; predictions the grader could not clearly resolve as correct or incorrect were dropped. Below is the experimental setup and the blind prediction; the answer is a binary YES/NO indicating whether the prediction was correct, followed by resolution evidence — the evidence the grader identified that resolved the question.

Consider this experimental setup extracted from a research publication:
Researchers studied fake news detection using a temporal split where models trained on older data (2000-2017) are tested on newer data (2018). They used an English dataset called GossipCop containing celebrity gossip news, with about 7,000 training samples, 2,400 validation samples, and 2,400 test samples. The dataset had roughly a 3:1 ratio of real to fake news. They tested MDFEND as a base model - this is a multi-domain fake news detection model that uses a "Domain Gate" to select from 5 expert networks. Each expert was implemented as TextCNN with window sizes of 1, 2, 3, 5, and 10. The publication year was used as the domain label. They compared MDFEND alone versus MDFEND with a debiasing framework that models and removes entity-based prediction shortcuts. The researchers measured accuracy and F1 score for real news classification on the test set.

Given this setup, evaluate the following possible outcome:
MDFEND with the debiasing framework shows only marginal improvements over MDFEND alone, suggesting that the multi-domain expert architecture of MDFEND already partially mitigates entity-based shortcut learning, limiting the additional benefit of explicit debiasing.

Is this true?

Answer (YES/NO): NO